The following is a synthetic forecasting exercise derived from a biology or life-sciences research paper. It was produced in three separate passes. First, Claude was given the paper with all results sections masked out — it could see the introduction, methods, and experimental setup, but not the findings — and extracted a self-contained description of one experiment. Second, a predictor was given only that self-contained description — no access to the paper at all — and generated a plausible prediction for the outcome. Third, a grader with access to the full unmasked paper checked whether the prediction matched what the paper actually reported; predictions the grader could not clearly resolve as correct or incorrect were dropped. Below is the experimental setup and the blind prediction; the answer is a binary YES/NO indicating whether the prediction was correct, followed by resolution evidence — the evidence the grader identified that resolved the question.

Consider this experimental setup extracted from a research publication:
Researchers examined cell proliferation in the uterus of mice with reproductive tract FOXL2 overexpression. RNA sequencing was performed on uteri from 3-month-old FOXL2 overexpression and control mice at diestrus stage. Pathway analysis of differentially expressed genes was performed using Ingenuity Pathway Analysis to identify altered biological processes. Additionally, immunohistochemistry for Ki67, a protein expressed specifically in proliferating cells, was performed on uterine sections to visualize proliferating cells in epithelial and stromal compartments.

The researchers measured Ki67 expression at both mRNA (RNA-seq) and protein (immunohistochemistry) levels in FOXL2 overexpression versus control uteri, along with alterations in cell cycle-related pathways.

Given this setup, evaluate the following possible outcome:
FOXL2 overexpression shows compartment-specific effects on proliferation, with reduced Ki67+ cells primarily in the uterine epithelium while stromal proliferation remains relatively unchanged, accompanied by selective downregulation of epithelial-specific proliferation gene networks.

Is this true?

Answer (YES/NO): NO